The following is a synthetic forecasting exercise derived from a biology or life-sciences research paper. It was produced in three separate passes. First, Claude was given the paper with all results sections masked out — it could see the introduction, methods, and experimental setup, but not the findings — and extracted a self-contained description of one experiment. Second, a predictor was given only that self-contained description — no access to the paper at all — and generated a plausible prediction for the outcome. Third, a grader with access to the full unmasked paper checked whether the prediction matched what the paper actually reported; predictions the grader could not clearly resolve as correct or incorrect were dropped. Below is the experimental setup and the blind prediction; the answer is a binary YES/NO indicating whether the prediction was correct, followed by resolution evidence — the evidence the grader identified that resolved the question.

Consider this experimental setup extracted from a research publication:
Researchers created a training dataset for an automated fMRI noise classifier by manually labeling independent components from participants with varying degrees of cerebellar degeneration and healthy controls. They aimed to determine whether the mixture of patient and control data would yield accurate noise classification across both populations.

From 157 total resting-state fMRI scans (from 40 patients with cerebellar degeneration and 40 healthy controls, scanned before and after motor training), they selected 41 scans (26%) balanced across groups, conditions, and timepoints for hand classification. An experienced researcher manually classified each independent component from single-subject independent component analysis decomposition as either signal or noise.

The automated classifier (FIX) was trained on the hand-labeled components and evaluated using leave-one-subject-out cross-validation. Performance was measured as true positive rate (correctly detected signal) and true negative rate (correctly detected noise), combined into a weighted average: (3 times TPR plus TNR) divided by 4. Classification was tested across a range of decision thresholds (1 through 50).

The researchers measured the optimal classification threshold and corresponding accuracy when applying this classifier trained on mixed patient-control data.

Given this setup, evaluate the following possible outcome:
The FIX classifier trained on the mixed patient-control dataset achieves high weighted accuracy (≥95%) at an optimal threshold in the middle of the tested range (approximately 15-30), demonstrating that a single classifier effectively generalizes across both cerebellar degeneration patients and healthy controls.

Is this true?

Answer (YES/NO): NO